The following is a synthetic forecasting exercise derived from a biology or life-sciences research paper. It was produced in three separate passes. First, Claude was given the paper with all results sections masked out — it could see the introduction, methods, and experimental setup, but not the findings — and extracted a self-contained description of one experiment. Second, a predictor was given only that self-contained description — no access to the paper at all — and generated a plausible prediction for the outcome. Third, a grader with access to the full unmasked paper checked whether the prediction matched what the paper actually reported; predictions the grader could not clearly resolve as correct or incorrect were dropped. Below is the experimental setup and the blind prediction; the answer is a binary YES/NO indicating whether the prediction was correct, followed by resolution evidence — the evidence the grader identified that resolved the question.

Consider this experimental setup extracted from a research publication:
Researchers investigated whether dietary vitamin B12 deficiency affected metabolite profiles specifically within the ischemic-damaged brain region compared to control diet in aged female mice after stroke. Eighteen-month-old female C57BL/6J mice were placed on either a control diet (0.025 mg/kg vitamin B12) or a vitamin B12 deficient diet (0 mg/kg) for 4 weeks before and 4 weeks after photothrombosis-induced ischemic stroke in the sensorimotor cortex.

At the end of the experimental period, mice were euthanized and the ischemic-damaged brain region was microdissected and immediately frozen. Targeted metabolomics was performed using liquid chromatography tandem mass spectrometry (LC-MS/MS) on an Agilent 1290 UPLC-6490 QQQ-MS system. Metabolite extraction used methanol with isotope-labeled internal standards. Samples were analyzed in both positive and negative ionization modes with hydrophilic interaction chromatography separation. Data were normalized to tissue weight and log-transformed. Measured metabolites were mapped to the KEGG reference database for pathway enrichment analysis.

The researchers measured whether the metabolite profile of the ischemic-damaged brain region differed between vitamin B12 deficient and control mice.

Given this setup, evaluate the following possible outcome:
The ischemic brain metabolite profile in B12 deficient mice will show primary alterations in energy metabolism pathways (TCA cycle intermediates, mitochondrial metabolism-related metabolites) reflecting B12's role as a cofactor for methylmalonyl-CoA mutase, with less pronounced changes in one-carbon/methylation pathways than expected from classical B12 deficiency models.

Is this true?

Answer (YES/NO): NO